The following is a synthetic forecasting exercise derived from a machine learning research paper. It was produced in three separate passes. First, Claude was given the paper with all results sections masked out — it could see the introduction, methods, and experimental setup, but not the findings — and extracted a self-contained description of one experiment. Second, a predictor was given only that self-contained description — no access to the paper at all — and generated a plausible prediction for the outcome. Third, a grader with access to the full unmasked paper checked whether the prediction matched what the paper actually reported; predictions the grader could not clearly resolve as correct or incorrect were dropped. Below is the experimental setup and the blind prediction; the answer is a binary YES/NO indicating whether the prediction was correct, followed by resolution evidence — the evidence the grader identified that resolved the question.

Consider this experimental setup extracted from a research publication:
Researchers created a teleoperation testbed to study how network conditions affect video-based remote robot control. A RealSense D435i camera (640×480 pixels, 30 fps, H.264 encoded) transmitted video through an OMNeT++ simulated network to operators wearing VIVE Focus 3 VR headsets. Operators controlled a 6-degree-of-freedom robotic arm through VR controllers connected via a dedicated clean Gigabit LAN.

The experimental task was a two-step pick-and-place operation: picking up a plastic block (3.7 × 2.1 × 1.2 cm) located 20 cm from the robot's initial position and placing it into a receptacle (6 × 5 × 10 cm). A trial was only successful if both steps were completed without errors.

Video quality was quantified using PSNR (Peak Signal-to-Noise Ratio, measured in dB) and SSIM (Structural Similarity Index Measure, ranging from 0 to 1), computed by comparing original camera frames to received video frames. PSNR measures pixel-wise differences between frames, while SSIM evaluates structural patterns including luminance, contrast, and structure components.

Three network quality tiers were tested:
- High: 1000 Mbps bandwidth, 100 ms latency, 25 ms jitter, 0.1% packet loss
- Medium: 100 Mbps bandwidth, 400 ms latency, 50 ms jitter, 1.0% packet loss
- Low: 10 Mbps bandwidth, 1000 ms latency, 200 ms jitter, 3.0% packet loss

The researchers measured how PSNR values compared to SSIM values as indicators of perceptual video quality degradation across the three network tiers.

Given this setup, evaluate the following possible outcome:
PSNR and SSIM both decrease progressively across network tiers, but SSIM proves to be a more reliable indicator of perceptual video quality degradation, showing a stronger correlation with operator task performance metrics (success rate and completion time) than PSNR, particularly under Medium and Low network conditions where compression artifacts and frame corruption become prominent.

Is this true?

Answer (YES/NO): NO